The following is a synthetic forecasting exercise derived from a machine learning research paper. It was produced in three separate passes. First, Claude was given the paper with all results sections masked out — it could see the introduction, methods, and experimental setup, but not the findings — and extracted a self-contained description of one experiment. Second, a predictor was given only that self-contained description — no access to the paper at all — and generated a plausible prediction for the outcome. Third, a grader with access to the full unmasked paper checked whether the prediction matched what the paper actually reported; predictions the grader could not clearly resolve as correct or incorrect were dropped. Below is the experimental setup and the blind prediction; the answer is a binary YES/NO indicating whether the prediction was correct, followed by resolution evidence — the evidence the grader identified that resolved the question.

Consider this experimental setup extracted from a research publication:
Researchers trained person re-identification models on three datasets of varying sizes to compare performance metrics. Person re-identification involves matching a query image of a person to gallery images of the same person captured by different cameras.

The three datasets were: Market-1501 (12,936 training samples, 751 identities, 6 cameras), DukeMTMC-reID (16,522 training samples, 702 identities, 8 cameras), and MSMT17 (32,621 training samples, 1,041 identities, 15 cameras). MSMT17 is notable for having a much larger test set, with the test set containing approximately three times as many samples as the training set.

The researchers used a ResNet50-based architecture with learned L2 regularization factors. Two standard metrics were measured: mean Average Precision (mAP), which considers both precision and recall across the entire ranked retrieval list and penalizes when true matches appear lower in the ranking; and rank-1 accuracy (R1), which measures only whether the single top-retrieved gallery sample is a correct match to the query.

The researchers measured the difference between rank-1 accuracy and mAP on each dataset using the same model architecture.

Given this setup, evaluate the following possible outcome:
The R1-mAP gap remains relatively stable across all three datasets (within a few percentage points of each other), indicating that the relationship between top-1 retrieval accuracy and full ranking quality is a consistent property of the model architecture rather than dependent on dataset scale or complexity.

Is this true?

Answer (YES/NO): NO